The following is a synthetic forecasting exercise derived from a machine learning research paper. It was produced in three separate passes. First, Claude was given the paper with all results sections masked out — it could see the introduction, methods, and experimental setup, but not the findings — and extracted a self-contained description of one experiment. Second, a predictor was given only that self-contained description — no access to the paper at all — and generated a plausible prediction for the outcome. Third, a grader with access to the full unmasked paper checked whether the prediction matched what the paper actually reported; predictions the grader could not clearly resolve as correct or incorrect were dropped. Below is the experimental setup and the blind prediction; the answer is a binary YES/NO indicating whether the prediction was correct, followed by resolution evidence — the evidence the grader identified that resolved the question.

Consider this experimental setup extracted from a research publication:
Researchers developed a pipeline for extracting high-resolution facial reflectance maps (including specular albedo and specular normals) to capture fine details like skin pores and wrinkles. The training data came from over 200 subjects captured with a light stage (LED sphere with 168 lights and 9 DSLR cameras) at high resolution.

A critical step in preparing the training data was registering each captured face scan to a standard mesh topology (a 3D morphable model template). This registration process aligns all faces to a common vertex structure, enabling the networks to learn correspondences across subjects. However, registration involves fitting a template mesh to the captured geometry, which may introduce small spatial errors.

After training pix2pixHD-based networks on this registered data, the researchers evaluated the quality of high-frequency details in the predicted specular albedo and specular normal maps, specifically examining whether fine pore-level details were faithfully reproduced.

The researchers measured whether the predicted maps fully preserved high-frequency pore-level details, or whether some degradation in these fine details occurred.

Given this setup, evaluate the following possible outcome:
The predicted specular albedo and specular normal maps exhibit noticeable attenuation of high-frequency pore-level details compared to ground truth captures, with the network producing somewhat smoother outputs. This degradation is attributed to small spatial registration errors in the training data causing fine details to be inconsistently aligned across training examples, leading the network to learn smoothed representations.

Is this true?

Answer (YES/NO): NO